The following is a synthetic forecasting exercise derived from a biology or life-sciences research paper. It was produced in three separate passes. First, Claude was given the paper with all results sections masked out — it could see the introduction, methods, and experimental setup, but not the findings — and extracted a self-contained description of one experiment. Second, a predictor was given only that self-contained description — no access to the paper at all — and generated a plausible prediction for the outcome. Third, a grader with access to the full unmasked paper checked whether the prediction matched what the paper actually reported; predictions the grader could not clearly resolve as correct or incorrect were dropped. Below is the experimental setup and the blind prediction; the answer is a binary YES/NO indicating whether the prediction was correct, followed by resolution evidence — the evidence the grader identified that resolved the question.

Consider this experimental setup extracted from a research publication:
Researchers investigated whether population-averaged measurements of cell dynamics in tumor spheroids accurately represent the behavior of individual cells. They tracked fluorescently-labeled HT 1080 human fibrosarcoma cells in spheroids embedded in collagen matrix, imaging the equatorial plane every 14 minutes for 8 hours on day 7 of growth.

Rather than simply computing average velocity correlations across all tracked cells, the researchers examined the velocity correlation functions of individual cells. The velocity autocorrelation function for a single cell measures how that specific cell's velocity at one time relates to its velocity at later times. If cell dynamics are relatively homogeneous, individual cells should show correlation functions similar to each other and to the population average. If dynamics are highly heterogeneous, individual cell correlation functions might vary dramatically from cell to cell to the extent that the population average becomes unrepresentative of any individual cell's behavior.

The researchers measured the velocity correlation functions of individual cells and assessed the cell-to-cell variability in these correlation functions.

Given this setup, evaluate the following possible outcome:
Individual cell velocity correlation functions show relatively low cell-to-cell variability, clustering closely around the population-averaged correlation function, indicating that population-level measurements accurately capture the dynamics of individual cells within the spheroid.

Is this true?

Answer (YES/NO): NO